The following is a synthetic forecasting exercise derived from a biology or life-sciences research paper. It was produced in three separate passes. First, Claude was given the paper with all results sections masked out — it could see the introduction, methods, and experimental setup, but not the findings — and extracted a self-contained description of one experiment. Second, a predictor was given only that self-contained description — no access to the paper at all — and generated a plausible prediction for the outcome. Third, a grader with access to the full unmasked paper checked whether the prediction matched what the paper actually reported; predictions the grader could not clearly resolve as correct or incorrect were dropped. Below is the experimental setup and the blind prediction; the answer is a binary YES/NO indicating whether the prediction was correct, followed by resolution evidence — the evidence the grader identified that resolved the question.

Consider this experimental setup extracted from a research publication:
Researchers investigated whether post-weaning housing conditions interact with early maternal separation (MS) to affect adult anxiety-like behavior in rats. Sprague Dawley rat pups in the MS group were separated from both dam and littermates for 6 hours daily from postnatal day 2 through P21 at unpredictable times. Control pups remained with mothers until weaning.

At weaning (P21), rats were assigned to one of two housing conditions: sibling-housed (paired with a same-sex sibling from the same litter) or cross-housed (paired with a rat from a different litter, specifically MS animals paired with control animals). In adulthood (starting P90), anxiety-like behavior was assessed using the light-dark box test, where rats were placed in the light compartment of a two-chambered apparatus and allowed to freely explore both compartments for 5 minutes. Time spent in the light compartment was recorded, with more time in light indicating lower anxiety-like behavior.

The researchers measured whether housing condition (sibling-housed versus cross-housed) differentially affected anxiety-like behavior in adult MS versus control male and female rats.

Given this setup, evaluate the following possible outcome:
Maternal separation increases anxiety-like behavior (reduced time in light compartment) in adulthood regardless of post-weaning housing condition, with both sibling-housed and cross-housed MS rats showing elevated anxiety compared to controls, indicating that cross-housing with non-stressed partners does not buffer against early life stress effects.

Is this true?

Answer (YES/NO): NO